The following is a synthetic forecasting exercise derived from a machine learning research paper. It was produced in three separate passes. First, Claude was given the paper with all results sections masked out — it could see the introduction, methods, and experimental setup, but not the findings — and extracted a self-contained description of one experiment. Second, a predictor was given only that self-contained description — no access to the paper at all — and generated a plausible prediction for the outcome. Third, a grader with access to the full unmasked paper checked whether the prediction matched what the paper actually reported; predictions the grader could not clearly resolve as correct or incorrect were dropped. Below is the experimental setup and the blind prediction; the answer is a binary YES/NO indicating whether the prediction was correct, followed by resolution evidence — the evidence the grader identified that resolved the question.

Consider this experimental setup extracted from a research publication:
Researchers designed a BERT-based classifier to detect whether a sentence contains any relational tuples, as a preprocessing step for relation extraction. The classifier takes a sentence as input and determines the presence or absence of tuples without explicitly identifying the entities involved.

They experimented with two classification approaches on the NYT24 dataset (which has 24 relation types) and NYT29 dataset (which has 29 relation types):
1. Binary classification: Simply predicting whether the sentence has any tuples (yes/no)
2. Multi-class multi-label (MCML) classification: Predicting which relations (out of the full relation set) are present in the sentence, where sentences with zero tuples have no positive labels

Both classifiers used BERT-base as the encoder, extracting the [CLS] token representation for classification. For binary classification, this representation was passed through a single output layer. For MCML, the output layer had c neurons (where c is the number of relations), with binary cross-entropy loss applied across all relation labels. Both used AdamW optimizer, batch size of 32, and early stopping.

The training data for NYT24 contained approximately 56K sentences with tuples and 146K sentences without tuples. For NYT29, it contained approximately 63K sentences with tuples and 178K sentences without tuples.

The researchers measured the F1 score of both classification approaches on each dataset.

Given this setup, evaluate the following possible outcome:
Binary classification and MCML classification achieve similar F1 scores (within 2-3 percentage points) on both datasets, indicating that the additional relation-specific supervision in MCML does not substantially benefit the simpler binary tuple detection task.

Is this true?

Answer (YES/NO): YES